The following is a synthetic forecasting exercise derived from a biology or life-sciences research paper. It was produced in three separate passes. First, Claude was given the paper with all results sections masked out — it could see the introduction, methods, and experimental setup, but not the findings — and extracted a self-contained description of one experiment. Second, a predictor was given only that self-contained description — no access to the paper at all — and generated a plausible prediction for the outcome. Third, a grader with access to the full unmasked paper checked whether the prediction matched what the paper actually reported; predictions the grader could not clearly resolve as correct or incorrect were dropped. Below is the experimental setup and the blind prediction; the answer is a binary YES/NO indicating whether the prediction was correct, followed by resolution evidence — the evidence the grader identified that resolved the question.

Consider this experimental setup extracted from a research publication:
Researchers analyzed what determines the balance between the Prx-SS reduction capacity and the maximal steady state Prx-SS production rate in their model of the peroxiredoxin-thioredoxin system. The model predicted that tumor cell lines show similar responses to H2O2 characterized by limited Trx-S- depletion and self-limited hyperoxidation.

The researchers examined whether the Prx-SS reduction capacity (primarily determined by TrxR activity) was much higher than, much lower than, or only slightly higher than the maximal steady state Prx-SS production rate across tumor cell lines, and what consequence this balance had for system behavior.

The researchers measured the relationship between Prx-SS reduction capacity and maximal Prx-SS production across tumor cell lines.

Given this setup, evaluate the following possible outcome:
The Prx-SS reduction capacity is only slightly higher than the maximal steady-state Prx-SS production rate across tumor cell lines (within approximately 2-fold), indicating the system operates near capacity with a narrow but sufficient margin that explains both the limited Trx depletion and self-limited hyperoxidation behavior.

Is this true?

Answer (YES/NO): YES